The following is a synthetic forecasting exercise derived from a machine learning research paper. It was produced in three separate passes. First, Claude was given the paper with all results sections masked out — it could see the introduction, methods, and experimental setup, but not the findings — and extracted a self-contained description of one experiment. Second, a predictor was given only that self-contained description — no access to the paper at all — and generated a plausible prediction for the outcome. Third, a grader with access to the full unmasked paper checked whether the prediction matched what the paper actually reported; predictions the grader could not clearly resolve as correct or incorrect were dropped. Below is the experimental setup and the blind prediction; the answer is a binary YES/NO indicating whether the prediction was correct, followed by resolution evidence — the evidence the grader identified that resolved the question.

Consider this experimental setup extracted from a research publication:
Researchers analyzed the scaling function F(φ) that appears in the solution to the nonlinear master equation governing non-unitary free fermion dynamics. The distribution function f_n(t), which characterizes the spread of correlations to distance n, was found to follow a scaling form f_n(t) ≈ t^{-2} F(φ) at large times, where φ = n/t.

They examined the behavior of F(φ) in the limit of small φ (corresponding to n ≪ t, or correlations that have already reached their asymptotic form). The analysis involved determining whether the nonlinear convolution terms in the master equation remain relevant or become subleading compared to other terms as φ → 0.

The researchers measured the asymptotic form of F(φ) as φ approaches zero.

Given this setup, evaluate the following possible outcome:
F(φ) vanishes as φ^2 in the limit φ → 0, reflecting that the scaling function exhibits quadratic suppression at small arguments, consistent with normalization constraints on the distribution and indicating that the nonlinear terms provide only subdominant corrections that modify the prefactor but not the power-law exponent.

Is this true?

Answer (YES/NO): NO